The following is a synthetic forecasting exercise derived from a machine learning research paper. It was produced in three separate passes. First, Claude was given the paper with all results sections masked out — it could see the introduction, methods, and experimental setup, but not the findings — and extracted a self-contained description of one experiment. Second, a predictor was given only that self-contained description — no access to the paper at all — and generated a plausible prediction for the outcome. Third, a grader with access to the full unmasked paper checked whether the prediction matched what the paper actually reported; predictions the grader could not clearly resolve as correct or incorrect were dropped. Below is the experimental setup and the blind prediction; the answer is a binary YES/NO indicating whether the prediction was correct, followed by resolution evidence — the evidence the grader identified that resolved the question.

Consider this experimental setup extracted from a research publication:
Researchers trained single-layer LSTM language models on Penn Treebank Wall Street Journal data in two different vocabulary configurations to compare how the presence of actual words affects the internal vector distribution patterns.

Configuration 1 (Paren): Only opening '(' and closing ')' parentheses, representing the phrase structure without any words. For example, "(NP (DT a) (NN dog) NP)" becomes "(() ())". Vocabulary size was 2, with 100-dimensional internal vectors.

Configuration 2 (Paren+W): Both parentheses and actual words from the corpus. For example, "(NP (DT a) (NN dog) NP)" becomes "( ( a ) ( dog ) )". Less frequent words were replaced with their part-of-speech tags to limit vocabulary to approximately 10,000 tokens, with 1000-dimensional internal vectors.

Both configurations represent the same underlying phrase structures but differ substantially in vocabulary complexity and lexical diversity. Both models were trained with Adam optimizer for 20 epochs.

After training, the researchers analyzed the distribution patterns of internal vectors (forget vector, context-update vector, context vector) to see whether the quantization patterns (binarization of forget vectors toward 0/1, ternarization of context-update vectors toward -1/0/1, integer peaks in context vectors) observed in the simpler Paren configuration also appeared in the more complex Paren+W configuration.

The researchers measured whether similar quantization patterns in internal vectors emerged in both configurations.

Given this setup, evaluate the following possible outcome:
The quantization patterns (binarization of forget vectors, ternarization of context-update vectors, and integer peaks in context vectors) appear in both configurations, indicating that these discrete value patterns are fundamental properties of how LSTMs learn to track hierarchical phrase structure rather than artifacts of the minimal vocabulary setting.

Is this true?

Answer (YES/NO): YES